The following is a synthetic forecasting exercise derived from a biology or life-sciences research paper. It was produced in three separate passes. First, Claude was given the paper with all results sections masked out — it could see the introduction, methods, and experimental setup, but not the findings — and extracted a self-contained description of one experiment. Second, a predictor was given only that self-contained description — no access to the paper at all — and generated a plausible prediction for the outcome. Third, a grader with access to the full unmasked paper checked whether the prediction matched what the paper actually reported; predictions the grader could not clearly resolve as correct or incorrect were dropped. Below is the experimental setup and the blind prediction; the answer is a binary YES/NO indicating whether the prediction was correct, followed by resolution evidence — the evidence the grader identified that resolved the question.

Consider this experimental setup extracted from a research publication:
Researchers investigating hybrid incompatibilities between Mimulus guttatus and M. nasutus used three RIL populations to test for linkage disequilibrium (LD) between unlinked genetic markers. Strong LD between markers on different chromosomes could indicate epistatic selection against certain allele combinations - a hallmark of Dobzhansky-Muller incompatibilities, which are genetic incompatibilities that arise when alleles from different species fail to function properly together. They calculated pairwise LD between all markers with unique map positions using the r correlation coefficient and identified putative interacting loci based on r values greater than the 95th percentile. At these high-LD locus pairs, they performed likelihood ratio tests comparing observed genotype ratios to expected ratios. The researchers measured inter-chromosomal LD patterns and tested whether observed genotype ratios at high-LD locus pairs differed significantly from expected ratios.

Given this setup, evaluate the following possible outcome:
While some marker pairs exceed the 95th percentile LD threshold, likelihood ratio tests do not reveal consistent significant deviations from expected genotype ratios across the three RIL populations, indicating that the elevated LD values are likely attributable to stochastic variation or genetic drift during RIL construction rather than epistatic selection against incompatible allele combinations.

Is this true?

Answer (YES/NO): NO